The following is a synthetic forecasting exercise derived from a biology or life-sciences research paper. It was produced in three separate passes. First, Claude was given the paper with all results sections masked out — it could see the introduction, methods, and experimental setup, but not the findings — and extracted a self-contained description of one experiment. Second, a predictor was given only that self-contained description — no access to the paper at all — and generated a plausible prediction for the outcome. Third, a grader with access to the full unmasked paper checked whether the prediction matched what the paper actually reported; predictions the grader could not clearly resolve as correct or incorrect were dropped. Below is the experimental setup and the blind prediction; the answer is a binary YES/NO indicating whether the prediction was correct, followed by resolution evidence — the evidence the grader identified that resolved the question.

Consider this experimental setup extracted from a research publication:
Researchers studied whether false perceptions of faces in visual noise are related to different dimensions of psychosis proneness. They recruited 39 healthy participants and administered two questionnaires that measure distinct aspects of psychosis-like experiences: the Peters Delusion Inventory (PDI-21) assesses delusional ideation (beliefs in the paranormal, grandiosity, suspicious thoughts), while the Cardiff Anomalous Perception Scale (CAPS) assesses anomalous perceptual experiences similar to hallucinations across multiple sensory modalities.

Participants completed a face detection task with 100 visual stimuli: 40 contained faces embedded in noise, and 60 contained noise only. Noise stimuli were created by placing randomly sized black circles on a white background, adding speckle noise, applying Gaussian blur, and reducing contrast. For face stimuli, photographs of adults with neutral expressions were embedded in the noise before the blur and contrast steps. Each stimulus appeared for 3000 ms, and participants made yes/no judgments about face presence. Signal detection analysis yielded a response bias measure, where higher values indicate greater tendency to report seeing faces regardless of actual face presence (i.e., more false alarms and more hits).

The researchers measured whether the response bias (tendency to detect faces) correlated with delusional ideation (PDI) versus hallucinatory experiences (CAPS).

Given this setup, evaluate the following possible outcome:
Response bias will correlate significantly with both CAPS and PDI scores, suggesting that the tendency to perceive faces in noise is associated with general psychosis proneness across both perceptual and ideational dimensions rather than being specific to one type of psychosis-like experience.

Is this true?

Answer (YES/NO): YES